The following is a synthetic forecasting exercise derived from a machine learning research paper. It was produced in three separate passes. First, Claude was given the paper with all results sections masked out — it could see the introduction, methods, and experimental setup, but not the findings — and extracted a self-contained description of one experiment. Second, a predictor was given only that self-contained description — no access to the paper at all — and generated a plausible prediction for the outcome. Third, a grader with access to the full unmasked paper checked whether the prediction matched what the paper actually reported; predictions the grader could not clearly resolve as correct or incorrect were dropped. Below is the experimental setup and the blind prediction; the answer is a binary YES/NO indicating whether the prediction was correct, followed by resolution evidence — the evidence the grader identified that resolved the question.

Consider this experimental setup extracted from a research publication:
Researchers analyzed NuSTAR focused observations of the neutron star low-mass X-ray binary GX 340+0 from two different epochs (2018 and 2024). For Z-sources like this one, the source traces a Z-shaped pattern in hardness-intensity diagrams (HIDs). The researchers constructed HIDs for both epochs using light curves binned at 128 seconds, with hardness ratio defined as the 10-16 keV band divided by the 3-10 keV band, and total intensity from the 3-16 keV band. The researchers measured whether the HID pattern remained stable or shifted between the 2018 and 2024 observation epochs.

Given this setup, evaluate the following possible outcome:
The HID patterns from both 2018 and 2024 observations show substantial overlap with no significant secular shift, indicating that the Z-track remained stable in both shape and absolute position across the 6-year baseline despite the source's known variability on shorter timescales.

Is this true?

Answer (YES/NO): NO